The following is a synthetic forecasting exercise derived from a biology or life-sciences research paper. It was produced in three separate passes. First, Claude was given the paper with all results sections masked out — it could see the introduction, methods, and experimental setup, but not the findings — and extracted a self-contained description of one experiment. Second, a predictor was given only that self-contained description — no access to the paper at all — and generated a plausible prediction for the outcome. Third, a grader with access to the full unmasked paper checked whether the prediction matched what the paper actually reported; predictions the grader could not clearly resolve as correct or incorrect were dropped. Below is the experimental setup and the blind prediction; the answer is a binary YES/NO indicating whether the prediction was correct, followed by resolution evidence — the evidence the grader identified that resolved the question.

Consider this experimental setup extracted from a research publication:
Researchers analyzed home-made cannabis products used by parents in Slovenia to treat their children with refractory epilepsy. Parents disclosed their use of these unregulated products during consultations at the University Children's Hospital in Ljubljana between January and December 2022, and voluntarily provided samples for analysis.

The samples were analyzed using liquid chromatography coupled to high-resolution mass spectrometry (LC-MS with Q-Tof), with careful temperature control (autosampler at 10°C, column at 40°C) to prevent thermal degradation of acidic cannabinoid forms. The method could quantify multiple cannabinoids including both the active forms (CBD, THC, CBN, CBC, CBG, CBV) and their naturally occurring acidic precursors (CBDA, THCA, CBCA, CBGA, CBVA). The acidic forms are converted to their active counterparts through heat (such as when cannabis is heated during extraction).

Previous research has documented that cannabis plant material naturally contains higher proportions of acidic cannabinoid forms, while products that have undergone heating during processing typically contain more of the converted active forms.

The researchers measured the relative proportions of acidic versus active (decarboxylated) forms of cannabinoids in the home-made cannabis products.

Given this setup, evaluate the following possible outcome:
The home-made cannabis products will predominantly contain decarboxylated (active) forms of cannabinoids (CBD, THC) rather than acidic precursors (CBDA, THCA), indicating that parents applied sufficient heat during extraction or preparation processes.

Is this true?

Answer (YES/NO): NO